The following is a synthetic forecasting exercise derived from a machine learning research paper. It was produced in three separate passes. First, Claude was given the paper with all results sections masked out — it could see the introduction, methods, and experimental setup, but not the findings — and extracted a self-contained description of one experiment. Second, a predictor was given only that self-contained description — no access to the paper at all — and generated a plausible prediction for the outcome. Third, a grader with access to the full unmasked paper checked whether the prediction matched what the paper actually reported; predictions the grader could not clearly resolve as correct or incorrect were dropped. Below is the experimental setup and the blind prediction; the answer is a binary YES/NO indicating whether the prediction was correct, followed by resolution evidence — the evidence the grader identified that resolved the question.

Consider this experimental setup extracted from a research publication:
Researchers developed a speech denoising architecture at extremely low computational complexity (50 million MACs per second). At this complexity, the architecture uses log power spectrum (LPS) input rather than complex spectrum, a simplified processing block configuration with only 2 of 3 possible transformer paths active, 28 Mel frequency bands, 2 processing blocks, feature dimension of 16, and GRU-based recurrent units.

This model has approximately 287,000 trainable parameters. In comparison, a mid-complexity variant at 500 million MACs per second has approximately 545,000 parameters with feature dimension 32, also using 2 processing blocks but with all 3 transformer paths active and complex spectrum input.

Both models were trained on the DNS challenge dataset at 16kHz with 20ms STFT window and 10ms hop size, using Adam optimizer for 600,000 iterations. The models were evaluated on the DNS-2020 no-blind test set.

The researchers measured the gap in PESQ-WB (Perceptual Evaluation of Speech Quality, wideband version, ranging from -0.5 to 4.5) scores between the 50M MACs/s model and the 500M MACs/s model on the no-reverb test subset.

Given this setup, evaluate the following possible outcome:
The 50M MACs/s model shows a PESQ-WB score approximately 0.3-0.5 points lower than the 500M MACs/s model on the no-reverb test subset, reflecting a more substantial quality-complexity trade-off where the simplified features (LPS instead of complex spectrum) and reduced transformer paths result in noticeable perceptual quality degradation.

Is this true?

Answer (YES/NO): YES